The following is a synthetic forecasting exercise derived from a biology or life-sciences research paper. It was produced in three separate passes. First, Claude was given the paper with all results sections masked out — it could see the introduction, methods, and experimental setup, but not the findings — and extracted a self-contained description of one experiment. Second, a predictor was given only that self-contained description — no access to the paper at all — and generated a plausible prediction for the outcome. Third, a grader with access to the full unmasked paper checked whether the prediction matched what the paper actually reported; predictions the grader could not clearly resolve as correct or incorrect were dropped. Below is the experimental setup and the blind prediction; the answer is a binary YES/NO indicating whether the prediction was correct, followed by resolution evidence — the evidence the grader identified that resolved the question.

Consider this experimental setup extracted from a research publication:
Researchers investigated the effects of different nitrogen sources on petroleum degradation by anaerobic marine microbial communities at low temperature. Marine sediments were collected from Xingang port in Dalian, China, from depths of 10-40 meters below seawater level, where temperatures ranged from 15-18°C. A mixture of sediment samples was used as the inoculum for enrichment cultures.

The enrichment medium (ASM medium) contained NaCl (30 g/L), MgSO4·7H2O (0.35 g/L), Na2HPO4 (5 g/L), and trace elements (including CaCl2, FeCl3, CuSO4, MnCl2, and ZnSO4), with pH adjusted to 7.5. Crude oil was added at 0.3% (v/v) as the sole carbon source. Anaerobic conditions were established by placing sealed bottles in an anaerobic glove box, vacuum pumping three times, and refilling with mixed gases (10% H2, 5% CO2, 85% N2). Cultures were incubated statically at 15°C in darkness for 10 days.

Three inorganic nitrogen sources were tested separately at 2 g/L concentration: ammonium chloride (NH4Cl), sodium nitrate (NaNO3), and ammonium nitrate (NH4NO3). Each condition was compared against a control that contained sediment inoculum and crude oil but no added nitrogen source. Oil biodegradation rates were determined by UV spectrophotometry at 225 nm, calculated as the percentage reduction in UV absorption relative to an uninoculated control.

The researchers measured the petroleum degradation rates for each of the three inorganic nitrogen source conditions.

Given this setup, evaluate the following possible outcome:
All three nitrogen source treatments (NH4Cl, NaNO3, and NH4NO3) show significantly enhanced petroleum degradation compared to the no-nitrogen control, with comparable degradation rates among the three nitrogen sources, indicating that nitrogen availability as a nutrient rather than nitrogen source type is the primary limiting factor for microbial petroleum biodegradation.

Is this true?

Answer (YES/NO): NO